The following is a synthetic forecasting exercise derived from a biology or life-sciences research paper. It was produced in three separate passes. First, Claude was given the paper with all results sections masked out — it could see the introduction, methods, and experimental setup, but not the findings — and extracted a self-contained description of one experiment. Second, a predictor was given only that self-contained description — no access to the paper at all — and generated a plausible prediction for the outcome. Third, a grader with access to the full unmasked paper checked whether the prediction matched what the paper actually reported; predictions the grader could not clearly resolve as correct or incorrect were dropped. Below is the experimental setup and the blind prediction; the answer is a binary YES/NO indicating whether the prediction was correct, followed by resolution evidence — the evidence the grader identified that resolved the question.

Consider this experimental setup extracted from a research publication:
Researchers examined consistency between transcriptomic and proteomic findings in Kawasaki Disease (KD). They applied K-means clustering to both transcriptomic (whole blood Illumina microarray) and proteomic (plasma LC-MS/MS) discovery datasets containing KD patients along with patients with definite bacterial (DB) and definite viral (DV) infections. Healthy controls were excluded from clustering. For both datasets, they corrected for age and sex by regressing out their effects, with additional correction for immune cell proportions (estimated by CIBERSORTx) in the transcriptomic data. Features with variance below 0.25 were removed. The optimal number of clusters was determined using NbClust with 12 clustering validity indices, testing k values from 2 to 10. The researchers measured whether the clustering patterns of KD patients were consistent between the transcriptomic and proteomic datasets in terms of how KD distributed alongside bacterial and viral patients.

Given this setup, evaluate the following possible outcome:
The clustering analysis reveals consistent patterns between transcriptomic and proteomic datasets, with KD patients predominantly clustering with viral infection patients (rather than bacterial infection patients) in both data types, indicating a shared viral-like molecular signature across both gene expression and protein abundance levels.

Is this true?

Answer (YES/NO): NO